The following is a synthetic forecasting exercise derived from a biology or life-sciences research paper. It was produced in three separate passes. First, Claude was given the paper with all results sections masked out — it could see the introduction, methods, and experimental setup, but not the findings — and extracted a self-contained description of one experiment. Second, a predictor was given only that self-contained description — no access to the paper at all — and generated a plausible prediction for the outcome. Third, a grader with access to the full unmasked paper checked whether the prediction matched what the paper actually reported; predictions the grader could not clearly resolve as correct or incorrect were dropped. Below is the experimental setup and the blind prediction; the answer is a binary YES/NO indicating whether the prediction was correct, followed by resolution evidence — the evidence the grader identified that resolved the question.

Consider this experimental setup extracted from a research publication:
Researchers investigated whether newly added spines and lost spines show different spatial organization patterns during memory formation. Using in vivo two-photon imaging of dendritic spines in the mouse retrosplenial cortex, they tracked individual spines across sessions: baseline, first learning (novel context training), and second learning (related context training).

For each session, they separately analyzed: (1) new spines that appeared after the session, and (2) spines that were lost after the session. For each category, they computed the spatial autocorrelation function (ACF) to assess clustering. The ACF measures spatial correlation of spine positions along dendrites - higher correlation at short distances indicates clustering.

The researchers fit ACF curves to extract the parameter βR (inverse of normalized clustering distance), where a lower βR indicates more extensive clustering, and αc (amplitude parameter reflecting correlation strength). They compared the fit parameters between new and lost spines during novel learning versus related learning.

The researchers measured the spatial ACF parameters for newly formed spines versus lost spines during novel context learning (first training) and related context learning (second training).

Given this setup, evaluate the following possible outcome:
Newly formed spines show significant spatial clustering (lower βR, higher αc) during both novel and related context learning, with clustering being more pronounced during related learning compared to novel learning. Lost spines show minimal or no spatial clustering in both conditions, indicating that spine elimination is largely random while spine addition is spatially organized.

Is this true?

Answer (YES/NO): NO